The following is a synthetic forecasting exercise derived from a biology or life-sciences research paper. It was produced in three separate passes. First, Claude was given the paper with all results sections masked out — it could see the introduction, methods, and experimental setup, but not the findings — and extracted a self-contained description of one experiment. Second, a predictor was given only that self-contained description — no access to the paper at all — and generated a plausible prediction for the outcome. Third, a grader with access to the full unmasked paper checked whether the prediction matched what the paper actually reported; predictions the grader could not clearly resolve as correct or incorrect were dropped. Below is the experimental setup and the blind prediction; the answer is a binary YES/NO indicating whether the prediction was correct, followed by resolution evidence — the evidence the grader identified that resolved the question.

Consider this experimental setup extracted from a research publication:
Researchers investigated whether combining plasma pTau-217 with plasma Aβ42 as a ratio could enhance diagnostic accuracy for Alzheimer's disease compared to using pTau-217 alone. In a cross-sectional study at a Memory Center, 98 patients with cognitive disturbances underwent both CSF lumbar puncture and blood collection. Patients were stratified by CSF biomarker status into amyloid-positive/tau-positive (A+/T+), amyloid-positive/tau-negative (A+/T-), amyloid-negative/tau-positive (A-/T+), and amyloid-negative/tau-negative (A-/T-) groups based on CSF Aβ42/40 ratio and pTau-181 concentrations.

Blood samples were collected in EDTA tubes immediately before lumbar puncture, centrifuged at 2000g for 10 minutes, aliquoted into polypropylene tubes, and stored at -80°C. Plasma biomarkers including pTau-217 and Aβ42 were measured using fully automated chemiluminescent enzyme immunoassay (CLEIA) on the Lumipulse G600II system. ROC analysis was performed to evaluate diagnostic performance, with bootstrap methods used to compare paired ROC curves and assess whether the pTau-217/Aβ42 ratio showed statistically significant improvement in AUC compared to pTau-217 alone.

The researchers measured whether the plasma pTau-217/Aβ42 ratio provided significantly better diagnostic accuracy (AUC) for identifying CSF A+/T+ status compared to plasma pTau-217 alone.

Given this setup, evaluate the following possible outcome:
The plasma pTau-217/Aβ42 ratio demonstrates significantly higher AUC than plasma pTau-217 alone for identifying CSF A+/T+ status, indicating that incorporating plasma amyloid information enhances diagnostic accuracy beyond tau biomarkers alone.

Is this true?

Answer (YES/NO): NO